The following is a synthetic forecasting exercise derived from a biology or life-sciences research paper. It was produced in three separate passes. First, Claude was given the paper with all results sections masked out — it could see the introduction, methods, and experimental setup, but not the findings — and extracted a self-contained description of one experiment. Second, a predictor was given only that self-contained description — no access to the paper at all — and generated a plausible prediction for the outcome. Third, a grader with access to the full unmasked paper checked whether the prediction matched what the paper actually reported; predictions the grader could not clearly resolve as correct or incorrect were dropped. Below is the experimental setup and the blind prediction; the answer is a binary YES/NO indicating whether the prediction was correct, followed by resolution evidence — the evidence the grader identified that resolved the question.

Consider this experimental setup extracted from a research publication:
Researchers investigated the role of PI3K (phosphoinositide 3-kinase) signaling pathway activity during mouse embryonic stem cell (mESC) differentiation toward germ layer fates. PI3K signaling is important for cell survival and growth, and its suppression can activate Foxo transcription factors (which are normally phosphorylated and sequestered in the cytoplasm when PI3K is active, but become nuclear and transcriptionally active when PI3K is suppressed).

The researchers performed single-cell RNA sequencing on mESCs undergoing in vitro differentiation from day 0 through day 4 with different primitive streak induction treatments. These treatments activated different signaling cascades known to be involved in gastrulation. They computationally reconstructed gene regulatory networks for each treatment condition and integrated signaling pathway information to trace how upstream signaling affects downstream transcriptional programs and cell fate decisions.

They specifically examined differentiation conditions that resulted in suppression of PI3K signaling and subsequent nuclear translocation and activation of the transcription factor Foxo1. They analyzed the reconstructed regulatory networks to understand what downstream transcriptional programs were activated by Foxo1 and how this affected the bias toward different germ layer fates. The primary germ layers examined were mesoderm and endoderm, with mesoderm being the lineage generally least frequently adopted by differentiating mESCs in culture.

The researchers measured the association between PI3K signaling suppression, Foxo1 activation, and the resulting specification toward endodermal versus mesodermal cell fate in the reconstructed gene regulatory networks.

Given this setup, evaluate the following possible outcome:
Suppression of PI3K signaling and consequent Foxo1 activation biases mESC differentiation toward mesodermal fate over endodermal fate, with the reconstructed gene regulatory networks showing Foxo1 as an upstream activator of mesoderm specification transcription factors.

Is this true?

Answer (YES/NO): NO